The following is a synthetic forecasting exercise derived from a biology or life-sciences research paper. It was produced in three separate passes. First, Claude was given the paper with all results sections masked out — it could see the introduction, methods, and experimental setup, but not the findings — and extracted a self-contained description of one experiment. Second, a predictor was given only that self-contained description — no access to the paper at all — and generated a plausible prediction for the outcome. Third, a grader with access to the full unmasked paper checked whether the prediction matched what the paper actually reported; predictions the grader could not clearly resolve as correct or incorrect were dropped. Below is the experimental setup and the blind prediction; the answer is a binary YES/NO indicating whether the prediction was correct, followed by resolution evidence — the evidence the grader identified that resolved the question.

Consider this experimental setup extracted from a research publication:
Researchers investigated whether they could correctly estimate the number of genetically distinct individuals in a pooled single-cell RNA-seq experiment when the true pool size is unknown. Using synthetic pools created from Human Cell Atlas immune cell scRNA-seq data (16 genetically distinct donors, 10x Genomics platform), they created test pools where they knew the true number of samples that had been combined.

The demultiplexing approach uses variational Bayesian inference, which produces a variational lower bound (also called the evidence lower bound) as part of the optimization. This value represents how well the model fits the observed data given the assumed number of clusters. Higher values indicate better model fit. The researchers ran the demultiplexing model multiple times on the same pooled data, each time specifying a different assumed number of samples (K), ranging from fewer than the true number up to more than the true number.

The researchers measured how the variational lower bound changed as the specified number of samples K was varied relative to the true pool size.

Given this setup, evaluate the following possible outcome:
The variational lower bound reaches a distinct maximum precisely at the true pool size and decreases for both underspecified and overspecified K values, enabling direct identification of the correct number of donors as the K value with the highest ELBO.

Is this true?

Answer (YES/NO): NO